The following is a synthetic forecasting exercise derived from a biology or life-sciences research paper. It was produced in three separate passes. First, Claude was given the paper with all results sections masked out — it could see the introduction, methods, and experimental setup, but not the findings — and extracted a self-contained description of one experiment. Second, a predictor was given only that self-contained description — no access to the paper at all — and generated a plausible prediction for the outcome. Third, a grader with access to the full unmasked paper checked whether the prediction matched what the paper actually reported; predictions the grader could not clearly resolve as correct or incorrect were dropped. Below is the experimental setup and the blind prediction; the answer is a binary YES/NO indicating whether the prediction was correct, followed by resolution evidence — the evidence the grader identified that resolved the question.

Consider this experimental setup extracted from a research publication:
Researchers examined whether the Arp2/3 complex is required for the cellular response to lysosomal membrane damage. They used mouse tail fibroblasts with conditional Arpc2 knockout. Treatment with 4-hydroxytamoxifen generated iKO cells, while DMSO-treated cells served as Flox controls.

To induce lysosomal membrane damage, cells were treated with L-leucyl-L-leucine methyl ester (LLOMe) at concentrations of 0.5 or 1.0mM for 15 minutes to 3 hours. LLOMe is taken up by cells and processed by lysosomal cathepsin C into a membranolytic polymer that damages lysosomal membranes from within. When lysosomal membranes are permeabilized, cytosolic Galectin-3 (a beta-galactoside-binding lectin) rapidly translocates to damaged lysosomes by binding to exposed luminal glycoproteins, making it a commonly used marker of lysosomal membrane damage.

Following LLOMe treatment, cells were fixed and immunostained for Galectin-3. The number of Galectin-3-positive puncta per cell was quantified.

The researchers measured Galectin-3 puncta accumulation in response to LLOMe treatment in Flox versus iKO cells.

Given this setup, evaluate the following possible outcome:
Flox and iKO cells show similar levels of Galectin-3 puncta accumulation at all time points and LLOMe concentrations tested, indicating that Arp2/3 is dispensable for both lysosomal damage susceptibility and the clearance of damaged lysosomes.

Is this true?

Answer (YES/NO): NO